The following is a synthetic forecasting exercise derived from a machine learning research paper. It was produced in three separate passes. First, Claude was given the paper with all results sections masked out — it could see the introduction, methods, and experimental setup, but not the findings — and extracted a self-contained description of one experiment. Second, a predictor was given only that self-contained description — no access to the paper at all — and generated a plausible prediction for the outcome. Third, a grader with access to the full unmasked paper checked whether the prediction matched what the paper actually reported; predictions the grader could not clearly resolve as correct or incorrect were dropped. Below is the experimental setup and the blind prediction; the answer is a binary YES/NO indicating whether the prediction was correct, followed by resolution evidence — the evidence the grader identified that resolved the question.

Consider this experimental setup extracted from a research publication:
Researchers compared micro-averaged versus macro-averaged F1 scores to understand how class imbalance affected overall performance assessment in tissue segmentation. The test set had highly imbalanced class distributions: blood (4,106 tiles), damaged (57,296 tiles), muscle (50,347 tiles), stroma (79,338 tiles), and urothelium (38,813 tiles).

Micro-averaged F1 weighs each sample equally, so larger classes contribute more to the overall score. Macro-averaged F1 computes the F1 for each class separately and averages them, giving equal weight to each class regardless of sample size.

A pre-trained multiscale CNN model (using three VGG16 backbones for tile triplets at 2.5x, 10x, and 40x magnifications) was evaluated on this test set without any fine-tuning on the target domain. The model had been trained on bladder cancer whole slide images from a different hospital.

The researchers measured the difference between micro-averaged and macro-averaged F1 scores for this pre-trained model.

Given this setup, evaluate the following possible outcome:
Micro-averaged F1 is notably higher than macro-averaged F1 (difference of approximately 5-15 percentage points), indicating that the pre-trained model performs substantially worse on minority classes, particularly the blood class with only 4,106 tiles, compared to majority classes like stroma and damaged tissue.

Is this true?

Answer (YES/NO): YES